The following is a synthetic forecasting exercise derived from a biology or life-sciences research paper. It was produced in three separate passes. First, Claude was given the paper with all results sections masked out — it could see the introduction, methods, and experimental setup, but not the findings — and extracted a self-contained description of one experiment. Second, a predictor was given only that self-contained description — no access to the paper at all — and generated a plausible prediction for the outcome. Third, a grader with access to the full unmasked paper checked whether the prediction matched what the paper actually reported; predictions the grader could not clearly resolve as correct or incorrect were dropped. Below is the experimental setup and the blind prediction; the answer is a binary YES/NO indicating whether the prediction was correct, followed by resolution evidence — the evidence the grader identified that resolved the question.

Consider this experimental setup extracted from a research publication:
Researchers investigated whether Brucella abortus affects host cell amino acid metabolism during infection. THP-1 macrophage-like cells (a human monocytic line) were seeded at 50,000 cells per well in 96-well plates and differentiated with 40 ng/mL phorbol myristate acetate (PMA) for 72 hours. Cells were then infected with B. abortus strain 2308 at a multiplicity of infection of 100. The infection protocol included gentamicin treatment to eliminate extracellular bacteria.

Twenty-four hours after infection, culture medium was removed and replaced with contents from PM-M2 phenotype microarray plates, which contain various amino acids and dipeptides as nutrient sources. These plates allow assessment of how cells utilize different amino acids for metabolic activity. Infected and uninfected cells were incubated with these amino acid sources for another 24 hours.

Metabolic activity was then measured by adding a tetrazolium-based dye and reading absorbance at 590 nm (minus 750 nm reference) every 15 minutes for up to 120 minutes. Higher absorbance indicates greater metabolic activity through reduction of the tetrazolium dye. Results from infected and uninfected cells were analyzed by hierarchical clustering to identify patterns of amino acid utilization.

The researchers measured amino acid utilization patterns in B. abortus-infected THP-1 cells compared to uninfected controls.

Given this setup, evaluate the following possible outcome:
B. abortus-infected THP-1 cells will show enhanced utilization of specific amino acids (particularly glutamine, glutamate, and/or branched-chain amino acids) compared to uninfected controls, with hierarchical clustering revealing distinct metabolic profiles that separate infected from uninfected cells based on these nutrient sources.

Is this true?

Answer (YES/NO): NO